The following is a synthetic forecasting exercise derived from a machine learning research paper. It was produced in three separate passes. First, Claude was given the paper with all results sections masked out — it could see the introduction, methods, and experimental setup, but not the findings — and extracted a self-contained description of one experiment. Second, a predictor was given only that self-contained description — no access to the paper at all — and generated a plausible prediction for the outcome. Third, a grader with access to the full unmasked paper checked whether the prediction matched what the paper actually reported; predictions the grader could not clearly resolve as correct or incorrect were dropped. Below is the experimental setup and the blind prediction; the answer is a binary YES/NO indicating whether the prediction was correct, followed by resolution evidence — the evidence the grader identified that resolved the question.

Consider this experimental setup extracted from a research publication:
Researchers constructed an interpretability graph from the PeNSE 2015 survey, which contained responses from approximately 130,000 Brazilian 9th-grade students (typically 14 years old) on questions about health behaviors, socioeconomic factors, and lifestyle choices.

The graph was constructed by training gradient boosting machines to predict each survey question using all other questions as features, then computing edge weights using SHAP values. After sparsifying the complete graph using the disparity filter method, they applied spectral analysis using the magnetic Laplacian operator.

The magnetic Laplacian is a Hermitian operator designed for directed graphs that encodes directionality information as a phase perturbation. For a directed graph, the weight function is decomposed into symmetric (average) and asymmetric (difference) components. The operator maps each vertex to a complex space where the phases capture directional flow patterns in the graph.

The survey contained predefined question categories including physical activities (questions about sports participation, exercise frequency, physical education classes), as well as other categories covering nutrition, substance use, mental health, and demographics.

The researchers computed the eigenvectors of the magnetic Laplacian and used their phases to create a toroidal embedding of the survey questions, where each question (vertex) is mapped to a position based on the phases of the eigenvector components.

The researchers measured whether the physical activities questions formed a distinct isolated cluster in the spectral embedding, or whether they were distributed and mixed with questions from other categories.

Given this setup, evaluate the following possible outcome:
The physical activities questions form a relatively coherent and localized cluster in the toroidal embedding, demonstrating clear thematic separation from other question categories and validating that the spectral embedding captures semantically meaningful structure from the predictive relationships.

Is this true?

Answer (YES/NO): YES